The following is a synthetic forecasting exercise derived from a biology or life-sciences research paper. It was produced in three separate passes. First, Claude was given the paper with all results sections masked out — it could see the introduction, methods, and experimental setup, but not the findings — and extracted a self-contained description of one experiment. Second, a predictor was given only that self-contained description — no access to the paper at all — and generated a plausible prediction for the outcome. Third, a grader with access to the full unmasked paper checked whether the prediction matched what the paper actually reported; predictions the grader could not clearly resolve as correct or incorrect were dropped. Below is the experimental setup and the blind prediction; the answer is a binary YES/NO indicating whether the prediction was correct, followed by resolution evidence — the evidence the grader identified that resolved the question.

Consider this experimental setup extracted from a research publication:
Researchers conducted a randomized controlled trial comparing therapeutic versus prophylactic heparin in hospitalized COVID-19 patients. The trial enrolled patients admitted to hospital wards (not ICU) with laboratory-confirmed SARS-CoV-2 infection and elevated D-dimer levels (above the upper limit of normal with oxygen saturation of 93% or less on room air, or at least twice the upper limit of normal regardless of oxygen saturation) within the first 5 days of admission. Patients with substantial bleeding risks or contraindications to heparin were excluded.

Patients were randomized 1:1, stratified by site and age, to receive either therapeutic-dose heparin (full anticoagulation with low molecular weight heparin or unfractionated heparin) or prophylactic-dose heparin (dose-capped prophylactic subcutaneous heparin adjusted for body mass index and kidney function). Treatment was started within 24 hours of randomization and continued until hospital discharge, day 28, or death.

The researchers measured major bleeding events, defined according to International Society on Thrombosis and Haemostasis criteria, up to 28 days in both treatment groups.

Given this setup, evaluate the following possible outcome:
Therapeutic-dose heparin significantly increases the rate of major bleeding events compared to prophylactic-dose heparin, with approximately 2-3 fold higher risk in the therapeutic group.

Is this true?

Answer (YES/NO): NO